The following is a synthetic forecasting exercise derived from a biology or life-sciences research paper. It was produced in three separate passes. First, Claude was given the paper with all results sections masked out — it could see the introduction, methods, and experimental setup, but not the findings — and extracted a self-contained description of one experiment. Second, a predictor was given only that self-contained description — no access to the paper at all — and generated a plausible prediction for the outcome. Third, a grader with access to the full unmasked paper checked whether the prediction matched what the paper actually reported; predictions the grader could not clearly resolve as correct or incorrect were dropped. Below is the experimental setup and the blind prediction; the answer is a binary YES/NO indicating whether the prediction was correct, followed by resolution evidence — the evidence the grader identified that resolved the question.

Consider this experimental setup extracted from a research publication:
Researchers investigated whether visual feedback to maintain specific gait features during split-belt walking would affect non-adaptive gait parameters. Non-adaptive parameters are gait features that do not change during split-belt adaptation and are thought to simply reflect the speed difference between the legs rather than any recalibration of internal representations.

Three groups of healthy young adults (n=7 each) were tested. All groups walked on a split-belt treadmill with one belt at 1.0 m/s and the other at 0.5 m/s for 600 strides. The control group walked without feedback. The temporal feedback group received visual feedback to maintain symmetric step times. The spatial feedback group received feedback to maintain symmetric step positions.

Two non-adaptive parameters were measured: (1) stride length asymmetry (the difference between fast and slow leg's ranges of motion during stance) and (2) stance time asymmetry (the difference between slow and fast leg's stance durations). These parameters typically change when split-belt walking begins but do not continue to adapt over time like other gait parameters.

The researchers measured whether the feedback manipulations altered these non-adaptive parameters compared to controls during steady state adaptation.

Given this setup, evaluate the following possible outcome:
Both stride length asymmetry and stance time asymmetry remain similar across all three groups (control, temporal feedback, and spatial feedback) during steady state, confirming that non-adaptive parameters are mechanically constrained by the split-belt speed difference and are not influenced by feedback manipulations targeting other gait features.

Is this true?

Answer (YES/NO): NO